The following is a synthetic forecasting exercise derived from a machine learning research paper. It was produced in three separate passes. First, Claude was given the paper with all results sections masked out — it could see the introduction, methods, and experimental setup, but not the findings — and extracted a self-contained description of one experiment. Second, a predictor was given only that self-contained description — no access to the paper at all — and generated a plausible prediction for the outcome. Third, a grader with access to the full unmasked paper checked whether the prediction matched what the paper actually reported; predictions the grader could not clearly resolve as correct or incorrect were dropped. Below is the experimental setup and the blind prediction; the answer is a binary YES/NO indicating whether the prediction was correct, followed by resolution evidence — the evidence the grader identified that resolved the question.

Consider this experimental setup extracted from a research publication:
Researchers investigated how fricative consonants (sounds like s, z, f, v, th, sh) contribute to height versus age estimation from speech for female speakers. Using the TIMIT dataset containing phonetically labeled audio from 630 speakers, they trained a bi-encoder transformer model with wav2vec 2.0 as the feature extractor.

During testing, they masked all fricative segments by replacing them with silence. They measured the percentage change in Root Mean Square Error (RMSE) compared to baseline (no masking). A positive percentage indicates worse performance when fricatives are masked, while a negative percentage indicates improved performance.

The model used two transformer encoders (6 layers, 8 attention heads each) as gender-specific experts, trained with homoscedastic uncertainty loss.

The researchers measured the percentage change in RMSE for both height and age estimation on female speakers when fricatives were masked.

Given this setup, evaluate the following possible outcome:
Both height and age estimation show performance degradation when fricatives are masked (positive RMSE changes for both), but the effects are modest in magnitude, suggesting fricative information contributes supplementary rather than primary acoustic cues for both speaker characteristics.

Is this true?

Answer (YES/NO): NO